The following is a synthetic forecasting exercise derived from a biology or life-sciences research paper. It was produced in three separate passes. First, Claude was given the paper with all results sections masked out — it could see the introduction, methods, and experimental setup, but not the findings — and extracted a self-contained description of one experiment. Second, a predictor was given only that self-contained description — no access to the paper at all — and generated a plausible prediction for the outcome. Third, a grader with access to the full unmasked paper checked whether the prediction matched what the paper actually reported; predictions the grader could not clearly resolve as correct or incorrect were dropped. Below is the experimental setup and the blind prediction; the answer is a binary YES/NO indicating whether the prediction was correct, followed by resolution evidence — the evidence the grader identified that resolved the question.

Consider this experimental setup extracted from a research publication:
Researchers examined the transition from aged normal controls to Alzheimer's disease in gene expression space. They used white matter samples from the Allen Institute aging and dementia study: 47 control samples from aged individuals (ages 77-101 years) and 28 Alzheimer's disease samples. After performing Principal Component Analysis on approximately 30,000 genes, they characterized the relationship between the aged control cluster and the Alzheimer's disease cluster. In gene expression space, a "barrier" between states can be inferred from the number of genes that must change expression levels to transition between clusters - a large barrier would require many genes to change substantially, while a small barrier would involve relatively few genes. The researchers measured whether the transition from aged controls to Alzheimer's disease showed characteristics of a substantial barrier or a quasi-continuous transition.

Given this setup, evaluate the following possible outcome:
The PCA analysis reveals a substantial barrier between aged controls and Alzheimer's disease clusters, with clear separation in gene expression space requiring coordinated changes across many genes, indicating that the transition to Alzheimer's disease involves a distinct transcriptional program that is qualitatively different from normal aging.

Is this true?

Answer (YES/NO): NO